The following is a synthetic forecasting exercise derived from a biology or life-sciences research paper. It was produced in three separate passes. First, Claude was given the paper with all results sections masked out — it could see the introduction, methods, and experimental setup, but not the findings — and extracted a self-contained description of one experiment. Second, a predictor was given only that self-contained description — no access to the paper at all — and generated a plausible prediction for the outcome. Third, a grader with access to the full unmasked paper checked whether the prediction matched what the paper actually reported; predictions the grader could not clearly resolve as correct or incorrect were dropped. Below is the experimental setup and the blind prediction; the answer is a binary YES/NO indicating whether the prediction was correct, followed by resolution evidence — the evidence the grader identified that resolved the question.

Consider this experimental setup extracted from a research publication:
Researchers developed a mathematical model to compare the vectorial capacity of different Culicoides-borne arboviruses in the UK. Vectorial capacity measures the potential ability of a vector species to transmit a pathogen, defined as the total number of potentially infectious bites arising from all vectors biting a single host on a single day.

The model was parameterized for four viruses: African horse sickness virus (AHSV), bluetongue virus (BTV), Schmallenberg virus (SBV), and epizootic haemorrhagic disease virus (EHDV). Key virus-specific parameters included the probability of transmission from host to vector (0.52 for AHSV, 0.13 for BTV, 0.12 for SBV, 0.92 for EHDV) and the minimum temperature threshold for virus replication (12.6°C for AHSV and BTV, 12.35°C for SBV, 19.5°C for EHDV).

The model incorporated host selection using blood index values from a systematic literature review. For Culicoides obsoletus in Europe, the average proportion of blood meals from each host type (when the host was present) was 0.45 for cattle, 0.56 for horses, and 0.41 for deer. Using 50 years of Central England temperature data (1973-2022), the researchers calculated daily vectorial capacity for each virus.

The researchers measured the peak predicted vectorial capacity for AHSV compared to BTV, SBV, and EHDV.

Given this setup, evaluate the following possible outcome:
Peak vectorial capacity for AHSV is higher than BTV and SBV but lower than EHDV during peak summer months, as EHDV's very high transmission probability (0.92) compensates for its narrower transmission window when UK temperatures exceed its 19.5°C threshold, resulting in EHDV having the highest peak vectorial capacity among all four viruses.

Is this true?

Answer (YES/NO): NO